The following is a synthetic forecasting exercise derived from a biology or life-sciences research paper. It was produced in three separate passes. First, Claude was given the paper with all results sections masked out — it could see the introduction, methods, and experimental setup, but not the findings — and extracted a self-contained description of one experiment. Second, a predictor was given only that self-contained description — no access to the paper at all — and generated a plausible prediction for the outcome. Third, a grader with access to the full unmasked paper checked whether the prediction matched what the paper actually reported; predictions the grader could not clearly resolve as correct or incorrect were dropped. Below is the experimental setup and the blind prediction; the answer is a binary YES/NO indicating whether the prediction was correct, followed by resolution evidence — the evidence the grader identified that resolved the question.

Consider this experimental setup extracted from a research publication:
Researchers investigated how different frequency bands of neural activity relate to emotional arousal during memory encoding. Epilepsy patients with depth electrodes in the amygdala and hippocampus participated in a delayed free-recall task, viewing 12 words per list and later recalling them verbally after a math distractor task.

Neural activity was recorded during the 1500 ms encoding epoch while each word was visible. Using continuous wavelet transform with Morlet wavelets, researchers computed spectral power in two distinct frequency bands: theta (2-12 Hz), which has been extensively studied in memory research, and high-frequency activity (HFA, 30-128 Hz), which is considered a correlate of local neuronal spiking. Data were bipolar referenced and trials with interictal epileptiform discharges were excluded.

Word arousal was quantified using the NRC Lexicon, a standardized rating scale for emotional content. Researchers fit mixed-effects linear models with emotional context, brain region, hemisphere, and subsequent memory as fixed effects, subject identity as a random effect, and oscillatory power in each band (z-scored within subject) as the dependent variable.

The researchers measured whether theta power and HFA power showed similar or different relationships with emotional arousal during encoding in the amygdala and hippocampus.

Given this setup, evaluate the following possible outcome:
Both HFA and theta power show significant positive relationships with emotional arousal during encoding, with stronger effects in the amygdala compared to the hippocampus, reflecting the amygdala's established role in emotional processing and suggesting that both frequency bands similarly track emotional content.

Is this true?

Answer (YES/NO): NO